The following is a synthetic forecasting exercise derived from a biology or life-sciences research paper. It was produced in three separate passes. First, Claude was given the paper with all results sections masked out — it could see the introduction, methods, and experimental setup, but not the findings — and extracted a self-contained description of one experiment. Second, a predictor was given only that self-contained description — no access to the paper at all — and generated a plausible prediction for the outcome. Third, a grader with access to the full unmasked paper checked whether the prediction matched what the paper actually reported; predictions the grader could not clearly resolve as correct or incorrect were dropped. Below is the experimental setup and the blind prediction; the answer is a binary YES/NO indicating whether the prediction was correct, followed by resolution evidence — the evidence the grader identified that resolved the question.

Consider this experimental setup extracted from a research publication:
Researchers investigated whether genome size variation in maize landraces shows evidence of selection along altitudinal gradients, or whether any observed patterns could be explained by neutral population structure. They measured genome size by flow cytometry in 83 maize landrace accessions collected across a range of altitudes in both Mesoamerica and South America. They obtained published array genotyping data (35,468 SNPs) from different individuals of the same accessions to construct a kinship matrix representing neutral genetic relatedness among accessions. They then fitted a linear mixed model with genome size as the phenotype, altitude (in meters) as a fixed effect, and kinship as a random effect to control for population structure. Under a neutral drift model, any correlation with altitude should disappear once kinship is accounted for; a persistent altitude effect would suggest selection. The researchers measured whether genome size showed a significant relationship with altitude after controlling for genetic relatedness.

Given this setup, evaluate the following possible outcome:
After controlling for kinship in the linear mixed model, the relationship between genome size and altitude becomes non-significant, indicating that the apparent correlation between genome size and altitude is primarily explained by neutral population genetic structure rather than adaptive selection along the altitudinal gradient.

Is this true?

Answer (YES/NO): NO